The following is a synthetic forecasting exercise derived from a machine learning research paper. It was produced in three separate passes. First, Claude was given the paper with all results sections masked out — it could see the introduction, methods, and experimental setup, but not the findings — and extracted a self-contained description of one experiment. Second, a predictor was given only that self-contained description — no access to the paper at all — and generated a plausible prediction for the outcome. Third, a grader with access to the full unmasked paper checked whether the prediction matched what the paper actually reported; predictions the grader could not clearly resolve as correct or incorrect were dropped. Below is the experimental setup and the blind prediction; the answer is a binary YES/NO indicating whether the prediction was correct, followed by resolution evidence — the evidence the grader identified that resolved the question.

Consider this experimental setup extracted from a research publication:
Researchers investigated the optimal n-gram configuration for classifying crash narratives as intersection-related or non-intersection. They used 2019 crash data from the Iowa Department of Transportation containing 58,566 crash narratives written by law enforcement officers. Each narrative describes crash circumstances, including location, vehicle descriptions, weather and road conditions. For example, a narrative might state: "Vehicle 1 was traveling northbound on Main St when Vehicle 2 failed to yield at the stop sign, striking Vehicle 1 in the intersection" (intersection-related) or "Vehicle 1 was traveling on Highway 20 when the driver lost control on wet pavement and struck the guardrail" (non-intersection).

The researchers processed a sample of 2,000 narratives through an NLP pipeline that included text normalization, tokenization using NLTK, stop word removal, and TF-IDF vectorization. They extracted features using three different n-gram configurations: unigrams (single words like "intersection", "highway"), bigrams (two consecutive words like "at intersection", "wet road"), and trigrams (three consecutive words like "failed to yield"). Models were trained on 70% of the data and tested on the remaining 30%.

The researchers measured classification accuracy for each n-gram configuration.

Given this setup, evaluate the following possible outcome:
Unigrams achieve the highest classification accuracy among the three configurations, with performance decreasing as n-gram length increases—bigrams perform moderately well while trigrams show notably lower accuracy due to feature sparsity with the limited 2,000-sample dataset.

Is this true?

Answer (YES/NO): NO